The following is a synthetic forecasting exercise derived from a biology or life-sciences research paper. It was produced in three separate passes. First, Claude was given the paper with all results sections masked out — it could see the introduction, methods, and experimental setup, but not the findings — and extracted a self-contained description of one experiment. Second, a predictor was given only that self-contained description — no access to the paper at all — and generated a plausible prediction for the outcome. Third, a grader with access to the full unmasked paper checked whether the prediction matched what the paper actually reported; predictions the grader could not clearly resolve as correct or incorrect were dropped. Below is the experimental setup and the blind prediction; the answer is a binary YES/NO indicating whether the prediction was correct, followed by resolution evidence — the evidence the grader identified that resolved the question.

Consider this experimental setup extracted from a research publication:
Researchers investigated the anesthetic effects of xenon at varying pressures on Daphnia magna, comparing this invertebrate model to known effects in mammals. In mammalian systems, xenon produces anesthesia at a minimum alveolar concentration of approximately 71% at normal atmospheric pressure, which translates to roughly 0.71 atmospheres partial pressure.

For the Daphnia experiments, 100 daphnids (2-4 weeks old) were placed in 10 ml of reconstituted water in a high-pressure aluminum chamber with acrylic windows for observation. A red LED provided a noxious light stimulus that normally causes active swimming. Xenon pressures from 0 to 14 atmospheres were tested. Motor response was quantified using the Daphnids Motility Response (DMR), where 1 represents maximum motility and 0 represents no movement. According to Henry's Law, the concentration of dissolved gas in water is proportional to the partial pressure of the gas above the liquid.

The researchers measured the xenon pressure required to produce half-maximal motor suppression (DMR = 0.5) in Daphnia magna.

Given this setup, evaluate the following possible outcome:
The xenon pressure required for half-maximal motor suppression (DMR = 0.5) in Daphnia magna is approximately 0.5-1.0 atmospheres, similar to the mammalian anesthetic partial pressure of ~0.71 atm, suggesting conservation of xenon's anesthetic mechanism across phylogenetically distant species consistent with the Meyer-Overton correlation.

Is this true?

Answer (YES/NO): NO